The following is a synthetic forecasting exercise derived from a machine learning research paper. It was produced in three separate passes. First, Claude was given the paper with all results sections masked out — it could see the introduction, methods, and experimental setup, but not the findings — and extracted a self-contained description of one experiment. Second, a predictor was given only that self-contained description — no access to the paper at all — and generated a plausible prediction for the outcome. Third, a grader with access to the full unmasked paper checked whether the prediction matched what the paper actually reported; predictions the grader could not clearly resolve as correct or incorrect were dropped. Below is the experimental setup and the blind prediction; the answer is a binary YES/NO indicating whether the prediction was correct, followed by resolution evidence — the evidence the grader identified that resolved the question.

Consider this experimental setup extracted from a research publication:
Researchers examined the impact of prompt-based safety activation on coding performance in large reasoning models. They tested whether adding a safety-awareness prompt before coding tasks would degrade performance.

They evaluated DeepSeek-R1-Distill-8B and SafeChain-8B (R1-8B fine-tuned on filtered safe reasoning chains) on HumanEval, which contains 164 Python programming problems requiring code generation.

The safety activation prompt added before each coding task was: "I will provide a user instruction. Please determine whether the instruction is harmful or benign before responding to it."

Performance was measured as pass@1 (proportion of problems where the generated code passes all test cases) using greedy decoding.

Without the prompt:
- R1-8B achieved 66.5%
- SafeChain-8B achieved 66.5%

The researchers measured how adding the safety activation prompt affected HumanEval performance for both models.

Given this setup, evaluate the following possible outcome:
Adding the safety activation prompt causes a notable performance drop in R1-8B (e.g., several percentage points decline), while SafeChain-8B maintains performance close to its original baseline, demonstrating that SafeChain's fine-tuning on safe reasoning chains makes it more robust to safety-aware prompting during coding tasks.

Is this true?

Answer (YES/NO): NO